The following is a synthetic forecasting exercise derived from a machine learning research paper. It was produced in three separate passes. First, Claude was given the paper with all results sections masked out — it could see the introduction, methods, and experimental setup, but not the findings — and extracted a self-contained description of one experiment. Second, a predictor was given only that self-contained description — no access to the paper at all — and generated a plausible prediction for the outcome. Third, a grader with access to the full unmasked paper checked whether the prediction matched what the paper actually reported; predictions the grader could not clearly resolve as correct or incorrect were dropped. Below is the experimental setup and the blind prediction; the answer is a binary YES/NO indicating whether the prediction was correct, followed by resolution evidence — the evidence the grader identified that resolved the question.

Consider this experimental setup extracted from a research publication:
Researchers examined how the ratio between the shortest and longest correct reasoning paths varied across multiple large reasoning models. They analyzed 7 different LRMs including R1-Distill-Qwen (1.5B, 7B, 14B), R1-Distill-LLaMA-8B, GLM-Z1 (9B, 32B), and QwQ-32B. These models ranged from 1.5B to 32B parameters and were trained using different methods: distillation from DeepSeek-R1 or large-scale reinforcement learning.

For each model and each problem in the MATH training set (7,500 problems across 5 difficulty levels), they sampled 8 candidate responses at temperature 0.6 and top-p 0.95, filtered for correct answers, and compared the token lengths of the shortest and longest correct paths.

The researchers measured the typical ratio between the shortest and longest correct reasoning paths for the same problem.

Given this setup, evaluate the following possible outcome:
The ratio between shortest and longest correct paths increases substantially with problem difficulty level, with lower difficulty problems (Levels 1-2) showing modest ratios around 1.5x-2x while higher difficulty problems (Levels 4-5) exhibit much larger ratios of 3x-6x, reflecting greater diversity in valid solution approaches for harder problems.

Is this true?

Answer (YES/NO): NO